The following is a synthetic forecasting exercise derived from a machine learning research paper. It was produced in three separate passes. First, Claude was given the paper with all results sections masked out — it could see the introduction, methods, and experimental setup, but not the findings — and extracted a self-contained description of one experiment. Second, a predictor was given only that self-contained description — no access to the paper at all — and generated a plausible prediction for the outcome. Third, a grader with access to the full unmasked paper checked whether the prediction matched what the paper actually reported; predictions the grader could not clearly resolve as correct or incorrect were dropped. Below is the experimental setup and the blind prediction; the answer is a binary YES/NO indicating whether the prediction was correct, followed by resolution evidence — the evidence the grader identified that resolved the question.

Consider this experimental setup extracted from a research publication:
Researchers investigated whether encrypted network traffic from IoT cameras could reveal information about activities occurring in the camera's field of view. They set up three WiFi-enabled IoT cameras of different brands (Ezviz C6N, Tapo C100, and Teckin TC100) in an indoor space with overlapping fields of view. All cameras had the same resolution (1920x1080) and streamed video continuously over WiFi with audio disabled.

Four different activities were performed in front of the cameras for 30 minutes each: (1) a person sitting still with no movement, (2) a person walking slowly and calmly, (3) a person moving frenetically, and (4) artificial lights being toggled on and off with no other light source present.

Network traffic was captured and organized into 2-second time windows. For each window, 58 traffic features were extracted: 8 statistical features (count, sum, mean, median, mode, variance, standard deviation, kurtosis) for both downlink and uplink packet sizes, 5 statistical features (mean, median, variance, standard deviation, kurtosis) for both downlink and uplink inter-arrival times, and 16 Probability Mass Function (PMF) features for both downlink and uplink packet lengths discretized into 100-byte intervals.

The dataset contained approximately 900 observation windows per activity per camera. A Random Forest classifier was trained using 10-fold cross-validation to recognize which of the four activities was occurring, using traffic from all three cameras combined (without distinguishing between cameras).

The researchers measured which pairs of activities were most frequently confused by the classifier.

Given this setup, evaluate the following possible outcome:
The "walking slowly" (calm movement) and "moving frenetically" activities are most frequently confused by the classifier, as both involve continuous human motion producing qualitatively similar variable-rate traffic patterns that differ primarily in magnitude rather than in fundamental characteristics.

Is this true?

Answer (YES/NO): YES